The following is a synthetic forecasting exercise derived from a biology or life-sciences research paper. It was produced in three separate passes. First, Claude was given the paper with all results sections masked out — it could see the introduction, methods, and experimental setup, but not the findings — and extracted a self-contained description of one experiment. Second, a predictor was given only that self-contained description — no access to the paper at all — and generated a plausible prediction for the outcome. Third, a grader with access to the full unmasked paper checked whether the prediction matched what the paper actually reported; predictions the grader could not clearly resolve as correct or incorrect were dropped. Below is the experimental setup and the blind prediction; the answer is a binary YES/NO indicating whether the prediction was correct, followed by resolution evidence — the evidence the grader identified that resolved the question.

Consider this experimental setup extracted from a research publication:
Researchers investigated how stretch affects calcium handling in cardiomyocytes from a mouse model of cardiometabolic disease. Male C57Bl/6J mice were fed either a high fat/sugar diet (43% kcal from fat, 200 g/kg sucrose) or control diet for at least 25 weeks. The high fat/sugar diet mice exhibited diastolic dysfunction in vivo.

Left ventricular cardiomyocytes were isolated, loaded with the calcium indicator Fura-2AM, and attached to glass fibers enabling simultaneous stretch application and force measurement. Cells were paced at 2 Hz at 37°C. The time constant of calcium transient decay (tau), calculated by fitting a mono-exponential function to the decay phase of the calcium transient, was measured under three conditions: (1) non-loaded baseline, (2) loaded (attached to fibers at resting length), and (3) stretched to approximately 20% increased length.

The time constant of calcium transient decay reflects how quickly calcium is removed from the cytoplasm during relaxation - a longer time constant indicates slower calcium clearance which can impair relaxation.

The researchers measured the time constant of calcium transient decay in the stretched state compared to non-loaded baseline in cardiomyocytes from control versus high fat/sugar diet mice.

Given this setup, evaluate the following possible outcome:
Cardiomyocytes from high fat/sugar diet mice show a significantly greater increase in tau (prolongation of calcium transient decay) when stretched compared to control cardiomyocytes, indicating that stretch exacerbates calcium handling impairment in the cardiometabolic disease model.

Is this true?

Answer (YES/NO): YES